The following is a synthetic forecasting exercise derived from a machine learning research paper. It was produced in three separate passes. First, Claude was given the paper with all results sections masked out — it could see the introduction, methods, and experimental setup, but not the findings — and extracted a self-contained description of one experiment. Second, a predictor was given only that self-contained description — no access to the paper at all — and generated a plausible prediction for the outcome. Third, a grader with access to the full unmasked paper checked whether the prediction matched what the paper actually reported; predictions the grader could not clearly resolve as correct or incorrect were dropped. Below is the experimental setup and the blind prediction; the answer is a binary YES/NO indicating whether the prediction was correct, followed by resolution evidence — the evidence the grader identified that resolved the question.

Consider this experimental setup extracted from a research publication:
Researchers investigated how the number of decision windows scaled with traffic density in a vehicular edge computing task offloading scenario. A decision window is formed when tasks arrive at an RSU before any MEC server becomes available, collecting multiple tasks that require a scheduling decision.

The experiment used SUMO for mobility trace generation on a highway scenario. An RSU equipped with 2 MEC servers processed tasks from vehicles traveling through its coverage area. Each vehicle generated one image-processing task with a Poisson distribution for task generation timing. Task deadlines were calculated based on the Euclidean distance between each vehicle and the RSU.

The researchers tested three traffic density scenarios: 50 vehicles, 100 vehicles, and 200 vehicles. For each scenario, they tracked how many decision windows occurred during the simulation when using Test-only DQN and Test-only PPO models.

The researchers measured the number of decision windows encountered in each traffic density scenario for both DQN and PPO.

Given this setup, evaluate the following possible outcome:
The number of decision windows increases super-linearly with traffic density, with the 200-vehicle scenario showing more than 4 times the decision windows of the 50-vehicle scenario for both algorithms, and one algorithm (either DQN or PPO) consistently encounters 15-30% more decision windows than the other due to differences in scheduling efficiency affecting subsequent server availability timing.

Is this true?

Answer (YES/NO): NO